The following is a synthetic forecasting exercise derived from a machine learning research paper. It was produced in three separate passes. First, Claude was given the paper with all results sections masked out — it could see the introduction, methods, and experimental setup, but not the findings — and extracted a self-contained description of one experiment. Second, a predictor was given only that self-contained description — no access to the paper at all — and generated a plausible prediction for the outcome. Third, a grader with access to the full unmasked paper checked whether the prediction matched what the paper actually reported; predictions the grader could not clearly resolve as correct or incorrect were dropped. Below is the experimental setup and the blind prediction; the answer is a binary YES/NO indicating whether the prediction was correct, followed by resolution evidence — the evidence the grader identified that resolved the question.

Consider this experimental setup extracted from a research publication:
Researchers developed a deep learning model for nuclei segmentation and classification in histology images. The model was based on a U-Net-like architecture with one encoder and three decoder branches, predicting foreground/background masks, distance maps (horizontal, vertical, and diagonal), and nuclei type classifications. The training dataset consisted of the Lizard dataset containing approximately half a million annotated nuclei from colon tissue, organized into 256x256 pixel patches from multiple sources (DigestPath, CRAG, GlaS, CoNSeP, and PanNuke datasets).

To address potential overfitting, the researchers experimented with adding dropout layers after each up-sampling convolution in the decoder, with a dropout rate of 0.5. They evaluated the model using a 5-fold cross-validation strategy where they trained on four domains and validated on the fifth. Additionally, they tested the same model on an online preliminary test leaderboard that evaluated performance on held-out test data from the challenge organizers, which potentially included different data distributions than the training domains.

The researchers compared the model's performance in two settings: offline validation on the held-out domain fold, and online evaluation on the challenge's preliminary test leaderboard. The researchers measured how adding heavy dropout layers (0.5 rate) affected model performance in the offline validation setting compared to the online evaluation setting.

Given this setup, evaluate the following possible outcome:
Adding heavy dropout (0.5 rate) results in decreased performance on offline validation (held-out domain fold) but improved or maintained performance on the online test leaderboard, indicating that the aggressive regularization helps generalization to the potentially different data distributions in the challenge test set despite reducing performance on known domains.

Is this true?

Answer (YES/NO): NO